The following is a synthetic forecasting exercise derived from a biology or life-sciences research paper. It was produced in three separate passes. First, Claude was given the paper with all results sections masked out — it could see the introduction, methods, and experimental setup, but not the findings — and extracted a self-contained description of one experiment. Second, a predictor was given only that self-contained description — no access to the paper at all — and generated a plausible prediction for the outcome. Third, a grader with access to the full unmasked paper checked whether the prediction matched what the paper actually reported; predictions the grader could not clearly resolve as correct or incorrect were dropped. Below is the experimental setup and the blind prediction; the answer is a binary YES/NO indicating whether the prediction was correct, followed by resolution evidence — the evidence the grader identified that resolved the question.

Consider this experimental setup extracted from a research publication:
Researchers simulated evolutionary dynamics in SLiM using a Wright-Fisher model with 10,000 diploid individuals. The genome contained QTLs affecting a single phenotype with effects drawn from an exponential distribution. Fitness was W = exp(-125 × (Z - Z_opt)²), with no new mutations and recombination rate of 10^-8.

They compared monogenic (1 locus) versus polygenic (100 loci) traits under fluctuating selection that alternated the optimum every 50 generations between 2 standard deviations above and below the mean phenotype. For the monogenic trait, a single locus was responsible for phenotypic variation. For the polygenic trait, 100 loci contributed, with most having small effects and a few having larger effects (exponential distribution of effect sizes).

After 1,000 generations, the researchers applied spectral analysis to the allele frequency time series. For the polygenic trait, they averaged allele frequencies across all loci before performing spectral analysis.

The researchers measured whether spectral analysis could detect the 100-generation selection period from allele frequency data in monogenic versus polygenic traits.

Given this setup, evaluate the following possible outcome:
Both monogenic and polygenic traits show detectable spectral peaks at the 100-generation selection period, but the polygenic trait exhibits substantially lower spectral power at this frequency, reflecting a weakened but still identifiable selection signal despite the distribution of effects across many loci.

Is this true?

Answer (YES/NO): YES